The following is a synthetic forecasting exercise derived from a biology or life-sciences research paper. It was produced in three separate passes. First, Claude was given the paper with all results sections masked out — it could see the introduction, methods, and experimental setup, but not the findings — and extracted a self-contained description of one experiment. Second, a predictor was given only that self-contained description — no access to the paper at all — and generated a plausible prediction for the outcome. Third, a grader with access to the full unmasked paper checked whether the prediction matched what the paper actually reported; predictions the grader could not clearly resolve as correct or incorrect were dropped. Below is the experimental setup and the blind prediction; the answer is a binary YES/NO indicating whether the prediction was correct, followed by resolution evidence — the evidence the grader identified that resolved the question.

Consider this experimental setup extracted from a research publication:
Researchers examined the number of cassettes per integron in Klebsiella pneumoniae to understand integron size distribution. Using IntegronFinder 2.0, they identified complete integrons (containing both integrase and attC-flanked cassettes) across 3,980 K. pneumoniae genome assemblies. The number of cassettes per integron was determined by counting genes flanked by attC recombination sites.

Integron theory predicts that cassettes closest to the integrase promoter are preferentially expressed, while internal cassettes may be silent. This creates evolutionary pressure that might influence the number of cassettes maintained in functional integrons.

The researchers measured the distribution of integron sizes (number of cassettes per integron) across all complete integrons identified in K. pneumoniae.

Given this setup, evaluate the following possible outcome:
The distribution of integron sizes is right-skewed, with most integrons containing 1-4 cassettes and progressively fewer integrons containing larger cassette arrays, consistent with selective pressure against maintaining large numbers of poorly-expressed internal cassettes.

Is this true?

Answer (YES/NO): YES